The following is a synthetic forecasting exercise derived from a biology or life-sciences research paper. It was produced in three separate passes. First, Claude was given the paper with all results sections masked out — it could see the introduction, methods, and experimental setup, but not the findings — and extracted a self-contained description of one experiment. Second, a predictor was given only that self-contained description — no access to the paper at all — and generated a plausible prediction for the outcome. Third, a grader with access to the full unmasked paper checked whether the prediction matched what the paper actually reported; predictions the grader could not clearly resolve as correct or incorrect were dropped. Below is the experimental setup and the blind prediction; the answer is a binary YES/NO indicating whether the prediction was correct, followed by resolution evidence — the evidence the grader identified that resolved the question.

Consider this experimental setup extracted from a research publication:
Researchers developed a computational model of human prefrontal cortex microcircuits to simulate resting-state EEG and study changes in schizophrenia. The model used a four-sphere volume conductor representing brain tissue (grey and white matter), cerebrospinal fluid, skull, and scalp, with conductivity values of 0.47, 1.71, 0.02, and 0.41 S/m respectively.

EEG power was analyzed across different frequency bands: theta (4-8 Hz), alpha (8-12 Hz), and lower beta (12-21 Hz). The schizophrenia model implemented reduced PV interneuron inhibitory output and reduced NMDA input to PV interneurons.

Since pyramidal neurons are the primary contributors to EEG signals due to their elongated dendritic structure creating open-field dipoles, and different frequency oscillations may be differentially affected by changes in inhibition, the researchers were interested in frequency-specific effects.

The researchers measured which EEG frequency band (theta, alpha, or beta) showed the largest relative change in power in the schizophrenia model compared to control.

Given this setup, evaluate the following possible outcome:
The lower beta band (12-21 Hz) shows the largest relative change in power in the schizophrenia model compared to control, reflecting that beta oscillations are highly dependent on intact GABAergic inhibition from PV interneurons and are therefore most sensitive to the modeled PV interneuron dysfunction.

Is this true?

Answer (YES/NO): YES